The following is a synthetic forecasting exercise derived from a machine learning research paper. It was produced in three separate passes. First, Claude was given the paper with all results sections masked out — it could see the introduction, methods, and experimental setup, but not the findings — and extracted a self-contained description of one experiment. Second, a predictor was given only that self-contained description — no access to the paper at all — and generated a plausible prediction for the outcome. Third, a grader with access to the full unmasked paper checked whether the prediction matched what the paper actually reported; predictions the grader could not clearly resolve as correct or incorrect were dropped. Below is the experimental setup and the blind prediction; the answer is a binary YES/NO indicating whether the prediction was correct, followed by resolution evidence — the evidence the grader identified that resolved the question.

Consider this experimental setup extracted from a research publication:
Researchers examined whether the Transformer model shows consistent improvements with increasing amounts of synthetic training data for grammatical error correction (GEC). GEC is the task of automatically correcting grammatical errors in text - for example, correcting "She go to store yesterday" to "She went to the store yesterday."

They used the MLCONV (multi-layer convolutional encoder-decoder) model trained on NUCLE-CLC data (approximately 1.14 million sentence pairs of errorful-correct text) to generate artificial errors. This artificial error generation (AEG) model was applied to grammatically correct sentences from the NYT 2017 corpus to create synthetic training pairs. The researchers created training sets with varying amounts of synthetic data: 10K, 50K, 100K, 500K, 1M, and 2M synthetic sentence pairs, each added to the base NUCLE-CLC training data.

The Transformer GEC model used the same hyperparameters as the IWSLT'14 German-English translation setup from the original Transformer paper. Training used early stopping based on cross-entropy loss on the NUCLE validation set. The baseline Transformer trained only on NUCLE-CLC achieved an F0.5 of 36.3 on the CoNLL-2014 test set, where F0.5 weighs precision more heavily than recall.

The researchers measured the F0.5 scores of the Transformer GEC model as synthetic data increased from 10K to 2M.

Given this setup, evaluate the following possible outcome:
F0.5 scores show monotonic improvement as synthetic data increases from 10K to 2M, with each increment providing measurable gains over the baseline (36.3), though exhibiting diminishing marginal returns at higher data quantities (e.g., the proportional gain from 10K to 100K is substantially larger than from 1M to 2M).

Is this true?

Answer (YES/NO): NO